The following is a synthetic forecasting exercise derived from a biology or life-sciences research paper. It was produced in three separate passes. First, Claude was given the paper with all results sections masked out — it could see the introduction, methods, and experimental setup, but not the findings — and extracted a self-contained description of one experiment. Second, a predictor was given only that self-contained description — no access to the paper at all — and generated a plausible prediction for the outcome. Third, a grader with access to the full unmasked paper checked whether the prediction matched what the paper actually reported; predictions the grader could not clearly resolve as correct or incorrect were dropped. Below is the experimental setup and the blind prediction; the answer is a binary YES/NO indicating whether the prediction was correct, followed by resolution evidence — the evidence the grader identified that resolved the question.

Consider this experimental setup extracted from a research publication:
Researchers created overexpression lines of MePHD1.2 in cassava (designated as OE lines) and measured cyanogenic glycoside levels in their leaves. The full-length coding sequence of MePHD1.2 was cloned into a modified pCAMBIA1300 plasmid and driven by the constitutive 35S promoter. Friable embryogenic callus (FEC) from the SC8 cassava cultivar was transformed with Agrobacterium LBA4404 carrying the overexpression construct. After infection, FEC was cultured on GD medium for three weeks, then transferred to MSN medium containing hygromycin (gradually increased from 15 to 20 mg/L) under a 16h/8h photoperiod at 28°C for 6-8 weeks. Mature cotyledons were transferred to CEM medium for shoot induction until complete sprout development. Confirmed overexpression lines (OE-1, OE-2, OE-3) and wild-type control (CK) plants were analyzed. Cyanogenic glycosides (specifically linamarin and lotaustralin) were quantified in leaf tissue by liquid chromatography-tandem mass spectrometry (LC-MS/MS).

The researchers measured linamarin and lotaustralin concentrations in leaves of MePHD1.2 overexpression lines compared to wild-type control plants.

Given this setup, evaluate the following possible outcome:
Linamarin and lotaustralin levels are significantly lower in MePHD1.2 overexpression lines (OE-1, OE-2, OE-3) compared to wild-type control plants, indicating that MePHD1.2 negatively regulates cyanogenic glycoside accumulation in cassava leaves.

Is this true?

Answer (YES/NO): NO